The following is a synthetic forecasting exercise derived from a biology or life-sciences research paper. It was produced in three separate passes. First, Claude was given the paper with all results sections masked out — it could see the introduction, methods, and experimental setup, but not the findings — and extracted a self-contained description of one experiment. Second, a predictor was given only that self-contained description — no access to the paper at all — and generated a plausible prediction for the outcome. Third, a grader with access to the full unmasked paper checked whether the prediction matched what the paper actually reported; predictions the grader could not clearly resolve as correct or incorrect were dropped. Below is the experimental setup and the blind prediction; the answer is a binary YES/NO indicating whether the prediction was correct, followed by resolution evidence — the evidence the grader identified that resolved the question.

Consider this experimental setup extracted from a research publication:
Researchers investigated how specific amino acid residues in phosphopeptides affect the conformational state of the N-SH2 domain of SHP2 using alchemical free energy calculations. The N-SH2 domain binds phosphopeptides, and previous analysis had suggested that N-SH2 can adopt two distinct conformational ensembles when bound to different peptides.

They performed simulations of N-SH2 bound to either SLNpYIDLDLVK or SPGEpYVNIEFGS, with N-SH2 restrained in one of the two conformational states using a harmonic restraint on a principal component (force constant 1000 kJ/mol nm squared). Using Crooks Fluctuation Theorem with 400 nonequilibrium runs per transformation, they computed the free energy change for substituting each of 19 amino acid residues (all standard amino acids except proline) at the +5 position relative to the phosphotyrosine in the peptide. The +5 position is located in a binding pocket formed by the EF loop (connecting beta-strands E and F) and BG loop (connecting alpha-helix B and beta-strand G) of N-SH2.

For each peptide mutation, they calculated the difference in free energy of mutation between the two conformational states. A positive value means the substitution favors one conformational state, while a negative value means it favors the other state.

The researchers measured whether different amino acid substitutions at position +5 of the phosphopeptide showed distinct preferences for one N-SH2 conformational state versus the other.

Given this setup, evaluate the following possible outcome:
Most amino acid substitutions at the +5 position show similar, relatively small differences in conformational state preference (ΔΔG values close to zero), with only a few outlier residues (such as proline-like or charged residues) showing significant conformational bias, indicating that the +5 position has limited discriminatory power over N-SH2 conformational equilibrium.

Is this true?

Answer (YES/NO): NO